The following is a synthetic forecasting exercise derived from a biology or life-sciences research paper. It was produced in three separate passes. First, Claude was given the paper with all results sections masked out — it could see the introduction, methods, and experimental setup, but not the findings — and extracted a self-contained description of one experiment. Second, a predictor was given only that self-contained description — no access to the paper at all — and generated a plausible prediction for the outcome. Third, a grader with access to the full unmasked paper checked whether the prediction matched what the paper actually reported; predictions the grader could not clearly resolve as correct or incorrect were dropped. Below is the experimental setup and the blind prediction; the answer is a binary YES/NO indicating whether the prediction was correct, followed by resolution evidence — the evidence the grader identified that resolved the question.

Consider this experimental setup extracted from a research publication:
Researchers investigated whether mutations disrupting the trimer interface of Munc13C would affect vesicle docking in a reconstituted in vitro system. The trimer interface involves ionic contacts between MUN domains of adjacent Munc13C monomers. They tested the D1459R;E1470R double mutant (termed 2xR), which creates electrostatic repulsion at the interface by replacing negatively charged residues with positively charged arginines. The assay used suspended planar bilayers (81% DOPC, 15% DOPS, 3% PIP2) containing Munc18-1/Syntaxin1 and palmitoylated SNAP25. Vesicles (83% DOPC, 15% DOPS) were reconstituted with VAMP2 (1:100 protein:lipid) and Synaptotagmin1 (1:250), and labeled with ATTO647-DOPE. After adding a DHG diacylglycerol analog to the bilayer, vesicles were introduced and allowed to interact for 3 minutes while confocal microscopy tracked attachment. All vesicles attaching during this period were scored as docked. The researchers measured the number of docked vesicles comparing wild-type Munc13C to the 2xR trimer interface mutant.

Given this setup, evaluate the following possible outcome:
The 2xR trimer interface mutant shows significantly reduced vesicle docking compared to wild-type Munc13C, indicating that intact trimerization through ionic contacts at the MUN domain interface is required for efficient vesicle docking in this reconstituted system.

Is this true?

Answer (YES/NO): NO